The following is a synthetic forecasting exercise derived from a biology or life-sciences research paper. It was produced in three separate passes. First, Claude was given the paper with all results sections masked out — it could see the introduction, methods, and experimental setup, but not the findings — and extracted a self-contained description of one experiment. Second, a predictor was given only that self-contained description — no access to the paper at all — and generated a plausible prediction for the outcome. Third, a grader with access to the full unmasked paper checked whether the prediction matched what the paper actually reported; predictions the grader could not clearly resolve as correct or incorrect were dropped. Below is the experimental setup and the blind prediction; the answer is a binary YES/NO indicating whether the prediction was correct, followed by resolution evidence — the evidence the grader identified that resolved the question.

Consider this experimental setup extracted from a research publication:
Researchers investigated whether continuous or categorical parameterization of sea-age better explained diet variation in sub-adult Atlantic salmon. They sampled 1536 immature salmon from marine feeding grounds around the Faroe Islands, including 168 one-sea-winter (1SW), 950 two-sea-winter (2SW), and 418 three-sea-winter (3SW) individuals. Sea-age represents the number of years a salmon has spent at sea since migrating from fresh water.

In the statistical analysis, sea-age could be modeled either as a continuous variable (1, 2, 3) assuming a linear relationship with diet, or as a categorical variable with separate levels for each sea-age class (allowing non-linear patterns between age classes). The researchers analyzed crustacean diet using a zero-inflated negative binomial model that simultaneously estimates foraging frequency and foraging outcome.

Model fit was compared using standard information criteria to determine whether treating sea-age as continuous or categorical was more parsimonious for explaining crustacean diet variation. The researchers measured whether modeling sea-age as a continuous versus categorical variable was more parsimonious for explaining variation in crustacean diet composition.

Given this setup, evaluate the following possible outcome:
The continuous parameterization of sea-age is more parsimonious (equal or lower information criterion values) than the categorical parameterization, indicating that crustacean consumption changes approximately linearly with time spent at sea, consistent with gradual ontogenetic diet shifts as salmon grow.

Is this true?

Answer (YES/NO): YES